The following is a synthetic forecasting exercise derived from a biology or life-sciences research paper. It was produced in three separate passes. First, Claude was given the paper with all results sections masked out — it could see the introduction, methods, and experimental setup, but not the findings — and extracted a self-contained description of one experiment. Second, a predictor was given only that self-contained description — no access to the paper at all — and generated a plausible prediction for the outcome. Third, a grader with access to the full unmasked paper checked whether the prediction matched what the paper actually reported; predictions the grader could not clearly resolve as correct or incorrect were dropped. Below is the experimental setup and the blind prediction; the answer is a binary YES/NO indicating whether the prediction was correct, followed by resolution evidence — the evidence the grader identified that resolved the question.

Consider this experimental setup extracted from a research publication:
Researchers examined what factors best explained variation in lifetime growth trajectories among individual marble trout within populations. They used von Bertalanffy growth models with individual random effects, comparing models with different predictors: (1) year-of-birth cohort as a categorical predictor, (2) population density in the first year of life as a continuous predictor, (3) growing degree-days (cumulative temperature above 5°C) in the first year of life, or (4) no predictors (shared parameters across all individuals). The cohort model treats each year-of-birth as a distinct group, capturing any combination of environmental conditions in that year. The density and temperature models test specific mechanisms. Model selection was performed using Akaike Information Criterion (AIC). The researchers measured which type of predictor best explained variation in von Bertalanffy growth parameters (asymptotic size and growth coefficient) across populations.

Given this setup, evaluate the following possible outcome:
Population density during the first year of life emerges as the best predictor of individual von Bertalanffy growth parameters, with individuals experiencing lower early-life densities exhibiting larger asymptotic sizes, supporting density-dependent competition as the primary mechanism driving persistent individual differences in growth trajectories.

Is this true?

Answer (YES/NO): NO